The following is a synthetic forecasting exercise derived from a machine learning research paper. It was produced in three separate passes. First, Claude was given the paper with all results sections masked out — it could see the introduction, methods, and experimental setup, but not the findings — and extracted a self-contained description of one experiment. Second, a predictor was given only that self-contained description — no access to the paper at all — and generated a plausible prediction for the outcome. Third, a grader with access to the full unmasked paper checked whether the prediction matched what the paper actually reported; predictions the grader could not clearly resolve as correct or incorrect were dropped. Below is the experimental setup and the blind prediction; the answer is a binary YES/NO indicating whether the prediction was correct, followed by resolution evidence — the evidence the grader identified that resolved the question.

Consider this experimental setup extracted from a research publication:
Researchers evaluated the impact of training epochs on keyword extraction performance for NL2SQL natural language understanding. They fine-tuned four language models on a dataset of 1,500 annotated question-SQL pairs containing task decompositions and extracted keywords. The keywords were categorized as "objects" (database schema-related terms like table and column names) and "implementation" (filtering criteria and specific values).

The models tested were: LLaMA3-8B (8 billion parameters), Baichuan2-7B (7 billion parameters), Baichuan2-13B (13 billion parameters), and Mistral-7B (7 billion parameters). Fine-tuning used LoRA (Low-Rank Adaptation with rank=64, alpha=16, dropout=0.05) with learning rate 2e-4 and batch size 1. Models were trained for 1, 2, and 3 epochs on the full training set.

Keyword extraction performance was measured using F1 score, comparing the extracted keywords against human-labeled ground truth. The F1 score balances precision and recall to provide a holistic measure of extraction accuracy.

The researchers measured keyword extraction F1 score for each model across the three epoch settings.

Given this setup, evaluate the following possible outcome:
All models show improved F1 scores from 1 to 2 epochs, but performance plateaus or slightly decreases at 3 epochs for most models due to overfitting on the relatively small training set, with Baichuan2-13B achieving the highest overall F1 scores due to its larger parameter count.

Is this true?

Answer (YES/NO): NO